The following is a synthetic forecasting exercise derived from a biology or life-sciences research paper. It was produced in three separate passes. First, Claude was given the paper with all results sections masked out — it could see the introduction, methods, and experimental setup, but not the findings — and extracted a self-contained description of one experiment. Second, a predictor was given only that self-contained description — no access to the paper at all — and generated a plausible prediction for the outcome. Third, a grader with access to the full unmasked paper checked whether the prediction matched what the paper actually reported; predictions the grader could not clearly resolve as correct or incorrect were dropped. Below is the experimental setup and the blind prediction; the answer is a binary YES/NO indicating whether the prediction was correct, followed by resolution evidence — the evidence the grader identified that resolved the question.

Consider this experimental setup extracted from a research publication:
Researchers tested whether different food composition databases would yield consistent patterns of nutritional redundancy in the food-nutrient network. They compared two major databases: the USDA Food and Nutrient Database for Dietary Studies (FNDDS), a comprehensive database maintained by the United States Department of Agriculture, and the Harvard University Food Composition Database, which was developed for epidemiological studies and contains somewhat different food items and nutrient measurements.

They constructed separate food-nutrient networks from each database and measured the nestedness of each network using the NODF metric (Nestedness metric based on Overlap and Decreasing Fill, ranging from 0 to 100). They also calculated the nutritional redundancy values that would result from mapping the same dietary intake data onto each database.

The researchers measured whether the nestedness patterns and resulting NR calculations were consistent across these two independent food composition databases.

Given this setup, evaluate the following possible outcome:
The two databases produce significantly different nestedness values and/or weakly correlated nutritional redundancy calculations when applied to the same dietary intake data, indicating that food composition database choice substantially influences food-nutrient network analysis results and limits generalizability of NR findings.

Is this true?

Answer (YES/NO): NO